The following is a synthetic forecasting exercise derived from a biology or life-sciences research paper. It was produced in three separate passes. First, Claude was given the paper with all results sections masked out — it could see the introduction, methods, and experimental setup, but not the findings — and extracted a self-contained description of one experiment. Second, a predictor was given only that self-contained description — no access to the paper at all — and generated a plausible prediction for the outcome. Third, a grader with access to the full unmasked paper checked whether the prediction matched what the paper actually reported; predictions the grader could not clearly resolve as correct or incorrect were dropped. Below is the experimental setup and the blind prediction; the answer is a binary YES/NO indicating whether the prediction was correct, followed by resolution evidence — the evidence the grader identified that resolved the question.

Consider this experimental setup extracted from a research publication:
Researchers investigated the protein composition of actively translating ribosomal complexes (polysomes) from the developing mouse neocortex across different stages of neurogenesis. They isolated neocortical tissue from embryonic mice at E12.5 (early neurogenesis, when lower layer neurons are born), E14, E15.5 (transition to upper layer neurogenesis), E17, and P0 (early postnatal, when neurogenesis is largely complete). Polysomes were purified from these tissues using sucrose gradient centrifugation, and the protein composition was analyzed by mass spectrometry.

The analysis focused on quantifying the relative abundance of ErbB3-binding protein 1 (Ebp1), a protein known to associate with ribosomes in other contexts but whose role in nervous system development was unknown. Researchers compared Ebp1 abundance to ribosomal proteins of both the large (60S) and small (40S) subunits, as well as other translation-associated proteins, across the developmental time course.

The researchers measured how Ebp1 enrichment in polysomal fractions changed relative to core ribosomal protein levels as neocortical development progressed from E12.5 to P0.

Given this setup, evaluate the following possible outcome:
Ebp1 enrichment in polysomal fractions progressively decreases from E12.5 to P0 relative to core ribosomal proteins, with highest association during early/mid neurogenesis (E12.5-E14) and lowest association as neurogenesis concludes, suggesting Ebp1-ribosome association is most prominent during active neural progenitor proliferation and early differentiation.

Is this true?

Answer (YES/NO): NO